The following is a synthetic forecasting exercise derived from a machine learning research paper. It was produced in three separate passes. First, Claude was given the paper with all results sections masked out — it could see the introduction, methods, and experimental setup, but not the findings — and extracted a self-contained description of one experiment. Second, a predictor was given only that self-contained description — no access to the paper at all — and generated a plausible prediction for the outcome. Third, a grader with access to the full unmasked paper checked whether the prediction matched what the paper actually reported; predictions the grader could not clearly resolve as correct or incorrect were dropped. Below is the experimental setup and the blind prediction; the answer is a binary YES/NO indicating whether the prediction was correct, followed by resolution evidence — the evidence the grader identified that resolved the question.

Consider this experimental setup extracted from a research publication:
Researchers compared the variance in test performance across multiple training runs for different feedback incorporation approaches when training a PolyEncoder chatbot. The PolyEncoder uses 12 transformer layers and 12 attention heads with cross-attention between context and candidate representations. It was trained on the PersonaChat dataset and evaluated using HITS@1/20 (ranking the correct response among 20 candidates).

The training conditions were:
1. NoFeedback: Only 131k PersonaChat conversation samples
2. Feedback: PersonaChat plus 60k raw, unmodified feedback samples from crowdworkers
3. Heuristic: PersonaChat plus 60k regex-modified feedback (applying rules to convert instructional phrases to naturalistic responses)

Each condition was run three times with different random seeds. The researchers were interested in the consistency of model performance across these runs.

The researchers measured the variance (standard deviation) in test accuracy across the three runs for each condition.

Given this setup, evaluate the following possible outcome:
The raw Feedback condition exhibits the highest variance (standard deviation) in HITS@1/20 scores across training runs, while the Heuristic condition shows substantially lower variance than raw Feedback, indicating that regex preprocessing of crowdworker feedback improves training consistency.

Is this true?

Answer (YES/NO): YES